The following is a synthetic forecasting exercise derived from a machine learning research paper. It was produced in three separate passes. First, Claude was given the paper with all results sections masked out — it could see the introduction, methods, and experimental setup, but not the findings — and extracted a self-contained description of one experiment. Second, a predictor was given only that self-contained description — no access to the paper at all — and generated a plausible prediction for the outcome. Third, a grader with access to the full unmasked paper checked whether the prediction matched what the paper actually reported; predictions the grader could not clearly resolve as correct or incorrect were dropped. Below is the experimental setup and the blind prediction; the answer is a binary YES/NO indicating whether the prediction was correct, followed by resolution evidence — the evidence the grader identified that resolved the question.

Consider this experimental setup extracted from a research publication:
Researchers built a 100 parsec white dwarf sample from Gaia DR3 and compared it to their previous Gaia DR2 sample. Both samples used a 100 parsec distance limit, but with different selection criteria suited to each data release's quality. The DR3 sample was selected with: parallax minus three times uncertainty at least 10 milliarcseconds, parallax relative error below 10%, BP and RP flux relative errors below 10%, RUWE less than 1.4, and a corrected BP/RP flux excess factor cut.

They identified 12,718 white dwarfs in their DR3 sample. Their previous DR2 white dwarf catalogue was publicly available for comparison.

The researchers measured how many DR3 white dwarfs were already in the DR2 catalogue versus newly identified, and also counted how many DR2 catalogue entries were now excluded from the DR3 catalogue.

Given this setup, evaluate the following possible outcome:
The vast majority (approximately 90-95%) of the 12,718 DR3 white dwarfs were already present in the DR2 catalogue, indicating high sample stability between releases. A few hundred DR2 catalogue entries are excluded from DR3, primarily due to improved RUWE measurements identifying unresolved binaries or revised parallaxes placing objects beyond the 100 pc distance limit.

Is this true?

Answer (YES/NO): NO